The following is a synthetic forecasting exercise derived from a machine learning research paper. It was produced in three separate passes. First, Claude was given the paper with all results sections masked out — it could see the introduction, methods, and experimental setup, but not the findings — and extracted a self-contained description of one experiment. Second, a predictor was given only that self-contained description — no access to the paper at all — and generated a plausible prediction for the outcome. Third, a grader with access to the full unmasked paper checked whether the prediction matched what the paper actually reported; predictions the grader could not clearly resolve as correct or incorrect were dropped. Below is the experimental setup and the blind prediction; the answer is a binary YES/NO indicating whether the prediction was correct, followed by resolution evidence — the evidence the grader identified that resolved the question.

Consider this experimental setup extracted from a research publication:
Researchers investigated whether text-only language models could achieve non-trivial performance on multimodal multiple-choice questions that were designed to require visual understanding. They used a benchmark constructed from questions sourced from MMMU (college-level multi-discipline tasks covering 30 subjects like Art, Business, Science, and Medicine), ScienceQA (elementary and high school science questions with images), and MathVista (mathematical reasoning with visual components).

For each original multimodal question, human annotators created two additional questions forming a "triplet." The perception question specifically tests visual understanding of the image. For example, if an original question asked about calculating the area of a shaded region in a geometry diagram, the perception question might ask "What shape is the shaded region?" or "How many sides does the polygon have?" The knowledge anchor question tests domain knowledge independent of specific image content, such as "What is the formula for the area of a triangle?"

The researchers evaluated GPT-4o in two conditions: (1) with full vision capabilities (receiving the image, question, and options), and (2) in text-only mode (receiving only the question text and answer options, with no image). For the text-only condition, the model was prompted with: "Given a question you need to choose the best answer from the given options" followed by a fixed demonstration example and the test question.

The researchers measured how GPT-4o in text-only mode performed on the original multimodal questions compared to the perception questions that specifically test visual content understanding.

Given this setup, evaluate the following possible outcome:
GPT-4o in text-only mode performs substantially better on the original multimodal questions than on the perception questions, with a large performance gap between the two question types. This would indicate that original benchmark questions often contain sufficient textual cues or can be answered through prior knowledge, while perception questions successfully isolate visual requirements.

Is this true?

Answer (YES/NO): YES